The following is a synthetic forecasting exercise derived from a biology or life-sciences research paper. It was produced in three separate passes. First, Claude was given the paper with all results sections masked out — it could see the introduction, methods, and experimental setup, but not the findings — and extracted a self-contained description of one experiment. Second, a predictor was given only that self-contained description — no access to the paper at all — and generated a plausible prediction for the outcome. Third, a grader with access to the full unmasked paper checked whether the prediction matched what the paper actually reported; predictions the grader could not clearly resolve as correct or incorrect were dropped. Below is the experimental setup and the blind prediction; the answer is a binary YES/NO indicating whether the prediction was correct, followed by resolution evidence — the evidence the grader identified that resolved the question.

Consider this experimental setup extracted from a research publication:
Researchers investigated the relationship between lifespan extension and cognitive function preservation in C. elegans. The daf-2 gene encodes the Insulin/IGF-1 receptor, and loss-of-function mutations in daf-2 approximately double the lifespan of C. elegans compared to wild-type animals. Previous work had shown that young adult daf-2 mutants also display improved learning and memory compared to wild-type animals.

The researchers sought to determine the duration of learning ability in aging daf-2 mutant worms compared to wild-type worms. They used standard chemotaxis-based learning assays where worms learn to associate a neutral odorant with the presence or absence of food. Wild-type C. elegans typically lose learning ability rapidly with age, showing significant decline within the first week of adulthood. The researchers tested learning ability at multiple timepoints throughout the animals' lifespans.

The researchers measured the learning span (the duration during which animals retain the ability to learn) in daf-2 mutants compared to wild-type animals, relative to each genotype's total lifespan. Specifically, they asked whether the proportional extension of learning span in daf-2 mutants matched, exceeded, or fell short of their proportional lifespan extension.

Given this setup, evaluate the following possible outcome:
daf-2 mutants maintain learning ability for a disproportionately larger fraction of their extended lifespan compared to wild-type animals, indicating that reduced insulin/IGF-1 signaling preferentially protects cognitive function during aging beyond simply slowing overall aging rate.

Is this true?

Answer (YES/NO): YES